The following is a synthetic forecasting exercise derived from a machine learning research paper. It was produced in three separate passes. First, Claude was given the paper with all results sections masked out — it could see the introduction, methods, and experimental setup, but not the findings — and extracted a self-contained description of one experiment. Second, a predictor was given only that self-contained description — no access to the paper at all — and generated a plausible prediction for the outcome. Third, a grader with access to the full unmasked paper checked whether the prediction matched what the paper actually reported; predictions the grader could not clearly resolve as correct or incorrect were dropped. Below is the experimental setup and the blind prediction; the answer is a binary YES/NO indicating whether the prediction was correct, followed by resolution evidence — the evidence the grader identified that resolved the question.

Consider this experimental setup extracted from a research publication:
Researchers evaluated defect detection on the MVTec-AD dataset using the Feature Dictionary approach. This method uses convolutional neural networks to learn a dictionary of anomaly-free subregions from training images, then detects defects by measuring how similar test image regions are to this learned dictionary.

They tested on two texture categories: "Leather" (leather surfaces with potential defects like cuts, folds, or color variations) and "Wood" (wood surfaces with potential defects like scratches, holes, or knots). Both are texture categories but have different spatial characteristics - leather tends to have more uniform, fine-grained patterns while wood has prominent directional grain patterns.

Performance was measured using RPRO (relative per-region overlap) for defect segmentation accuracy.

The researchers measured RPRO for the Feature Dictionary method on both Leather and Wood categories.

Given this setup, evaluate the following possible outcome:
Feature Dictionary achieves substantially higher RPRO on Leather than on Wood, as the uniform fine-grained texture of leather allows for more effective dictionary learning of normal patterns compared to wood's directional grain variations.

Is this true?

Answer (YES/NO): YES